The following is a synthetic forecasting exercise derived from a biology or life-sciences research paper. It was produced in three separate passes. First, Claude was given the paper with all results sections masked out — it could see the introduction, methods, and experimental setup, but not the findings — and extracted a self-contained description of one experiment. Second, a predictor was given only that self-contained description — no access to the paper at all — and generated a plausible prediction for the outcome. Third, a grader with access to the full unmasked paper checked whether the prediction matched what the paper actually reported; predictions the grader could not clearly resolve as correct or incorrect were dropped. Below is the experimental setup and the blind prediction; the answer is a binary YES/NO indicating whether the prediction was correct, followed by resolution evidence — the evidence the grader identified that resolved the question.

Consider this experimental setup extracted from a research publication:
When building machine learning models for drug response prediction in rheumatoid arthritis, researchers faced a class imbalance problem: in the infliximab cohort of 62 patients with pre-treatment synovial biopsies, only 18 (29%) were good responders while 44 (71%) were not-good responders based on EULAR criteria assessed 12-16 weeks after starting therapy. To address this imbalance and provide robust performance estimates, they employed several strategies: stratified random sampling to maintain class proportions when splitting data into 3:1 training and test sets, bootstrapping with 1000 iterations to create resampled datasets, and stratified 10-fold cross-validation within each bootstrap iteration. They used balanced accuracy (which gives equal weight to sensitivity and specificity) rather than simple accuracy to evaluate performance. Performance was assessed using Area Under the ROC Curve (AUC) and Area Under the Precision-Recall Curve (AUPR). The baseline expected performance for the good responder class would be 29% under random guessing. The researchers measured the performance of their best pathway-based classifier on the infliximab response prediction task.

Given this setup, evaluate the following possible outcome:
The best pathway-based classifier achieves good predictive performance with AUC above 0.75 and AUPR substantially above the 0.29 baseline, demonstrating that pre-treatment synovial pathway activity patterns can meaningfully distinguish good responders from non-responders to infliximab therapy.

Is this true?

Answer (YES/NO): YES